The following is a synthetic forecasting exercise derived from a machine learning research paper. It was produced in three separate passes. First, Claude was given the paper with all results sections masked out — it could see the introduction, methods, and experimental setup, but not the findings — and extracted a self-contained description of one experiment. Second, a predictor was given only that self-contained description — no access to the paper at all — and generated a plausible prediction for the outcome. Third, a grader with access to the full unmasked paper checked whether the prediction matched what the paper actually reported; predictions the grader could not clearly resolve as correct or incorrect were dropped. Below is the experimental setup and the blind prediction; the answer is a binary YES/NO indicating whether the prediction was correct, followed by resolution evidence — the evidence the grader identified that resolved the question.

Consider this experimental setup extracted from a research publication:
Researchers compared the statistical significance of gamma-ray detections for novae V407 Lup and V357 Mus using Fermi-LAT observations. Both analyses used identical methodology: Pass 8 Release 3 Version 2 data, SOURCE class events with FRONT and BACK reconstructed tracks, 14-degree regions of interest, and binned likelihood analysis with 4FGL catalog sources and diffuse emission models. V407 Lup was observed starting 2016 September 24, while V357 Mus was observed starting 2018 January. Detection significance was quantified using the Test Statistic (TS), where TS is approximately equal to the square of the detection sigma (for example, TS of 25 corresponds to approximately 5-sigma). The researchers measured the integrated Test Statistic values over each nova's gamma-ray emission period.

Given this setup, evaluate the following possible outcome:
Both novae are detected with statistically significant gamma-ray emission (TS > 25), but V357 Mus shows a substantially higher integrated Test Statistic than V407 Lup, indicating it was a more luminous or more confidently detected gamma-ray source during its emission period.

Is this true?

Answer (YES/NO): NO